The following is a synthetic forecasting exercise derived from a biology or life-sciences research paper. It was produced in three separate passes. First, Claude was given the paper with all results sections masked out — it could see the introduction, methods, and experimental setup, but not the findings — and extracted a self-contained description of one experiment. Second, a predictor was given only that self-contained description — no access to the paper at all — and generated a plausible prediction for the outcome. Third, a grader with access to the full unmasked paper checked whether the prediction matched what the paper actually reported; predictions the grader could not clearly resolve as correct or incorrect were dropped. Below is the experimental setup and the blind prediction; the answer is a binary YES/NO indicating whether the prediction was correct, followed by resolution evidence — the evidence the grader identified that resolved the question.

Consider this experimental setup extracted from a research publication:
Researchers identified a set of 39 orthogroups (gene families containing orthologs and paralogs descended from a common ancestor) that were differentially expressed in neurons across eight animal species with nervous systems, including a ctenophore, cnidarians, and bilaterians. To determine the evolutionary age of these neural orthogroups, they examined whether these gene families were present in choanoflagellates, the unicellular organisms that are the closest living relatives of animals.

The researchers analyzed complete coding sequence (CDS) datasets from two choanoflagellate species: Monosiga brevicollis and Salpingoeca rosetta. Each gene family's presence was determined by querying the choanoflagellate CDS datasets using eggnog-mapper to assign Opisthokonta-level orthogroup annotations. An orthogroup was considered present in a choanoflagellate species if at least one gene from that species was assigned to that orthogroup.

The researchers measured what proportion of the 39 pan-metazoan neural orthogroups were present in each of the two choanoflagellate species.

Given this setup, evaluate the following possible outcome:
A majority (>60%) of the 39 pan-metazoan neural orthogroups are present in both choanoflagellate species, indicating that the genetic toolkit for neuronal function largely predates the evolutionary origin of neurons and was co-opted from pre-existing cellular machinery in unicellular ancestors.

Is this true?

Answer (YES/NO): YES